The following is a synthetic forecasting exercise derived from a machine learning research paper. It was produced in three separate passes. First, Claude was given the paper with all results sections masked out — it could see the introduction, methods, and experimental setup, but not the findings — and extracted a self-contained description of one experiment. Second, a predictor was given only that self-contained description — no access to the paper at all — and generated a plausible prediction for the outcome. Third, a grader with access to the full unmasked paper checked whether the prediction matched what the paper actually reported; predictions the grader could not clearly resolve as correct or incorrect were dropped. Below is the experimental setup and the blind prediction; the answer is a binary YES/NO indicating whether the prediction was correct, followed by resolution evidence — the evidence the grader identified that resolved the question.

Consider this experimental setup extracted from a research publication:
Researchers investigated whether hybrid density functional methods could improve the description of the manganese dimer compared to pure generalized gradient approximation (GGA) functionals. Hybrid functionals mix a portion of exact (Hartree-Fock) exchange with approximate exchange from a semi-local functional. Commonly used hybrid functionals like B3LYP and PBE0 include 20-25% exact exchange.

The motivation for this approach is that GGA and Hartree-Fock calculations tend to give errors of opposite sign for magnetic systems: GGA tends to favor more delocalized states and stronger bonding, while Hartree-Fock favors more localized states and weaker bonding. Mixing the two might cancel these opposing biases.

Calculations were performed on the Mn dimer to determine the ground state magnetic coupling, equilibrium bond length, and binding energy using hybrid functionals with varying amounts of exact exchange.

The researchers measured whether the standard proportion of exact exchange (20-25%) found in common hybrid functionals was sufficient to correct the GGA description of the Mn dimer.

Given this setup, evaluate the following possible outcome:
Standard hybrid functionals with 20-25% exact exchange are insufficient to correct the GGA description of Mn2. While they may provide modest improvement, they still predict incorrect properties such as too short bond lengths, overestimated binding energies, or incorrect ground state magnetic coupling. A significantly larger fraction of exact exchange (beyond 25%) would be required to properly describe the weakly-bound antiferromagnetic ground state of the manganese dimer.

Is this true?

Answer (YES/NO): YES